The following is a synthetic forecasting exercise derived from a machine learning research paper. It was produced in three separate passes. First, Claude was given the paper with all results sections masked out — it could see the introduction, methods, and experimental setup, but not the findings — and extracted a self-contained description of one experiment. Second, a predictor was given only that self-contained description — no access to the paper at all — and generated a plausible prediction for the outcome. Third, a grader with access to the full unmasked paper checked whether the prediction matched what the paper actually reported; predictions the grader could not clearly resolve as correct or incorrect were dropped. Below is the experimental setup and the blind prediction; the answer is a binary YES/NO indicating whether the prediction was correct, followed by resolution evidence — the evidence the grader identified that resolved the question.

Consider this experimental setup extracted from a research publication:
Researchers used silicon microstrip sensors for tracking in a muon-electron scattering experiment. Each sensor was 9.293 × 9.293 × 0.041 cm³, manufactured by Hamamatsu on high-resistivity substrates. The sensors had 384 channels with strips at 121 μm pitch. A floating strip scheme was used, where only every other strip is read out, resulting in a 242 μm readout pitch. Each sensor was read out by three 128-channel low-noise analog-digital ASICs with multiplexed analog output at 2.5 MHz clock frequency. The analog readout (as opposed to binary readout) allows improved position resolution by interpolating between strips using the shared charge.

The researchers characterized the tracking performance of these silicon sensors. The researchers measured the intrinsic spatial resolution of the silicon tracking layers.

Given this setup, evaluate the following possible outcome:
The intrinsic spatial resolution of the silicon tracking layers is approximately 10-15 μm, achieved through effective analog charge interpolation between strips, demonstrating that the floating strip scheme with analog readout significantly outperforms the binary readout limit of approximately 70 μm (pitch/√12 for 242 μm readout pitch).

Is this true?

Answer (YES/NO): NO